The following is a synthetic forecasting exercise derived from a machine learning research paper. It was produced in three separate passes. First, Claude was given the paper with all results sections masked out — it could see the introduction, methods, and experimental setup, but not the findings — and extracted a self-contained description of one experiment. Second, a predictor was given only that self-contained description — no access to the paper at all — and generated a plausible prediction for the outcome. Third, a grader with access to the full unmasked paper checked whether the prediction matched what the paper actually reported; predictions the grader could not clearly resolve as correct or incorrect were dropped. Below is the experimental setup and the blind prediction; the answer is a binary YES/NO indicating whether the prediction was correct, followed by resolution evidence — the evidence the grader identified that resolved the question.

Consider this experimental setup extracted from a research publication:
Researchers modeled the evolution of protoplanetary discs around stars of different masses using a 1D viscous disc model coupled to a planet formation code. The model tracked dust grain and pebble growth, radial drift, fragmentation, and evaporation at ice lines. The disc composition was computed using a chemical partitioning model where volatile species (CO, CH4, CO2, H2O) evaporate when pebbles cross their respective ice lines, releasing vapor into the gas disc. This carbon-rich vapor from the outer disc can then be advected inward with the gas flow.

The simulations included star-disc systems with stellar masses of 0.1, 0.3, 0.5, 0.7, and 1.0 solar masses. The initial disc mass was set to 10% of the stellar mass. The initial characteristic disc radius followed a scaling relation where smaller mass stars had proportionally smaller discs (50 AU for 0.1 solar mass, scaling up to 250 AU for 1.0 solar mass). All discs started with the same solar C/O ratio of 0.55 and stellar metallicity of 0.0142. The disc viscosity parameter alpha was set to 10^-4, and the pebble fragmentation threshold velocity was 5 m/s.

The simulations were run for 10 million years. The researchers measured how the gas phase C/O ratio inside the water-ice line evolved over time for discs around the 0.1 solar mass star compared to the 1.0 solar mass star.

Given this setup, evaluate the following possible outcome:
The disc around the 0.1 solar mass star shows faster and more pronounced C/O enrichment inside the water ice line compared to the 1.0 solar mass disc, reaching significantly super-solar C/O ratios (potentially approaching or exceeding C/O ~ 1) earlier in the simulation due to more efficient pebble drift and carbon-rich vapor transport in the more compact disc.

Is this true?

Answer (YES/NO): YES